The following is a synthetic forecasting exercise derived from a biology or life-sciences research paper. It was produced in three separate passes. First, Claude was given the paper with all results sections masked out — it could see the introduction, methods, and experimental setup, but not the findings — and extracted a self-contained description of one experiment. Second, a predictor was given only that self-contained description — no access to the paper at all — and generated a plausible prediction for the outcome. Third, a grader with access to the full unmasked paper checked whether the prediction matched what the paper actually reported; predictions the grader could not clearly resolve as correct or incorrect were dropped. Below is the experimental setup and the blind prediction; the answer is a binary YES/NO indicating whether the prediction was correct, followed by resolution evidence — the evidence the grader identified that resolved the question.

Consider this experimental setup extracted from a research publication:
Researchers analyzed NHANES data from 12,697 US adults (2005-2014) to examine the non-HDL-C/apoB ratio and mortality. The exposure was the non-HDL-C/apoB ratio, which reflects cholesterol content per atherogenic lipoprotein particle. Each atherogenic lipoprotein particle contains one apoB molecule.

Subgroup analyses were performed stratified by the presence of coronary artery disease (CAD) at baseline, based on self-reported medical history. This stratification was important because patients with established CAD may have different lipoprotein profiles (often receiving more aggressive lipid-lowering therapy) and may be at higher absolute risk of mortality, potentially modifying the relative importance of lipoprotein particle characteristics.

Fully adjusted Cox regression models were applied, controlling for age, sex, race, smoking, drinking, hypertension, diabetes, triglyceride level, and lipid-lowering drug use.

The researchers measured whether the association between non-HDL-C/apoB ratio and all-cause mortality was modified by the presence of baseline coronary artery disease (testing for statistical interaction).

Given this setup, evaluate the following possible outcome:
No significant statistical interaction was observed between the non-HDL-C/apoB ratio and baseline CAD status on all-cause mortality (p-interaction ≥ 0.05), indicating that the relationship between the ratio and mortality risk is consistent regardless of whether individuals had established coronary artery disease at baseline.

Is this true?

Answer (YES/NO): YES